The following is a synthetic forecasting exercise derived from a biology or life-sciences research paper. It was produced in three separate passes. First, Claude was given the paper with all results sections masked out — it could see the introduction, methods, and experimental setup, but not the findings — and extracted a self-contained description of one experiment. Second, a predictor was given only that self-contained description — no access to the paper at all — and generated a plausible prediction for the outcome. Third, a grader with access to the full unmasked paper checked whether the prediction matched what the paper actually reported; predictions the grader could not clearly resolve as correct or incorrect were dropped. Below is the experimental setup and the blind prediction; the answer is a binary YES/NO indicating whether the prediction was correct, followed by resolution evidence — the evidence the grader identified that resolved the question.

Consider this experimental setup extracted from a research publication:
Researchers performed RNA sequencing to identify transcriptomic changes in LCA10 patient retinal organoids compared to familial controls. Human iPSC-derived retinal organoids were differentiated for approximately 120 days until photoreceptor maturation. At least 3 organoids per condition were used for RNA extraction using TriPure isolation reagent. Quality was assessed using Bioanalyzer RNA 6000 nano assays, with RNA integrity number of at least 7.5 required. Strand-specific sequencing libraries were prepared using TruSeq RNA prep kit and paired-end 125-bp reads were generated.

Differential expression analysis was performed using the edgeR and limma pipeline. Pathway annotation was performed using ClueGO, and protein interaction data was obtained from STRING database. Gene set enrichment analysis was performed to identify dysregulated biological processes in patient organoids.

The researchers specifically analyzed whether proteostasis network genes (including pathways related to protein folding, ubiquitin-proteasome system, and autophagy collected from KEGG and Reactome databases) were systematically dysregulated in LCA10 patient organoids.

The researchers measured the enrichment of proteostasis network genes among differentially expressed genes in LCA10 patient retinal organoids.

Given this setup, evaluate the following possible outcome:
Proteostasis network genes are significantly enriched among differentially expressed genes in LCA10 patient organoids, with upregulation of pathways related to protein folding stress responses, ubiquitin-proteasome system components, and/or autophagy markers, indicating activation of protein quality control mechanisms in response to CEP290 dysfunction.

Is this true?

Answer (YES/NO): NO